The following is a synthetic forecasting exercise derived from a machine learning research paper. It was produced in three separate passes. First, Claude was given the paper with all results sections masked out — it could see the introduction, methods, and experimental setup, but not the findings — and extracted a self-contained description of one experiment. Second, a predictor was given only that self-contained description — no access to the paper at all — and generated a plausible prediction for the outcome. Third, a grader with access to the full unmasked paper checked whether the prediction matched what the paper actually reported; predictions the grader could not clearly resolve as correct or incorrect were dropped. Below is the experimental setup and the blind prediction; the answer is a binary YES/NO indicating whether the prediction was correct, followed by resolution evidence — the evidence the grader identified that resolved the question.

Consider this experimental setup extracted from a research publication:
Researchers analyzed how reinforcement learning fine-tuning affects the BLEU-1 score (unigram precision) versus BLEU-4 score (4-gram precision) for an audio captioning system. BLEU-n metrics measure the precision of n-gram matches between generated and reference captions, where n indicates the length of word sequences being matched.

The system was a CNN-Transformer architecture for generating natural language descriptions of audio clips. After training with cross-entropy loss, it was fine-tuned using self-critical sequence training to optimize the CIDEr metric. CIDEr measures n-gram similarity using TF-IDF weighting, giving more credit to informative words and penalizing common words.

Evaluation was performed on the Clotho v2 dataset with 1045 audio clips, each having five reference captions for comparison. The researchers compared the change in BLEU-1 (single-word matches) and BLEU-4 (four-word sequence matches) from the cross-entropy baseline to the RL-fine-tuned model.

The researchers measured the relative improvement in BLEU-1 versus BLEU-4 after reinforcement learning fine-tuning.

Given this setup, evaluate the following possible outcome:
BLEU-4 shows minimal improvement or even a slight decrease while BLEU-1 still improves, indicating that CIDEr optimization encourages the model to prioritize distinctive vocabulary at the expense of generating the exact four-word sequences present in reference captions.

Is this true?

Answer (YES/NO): YES